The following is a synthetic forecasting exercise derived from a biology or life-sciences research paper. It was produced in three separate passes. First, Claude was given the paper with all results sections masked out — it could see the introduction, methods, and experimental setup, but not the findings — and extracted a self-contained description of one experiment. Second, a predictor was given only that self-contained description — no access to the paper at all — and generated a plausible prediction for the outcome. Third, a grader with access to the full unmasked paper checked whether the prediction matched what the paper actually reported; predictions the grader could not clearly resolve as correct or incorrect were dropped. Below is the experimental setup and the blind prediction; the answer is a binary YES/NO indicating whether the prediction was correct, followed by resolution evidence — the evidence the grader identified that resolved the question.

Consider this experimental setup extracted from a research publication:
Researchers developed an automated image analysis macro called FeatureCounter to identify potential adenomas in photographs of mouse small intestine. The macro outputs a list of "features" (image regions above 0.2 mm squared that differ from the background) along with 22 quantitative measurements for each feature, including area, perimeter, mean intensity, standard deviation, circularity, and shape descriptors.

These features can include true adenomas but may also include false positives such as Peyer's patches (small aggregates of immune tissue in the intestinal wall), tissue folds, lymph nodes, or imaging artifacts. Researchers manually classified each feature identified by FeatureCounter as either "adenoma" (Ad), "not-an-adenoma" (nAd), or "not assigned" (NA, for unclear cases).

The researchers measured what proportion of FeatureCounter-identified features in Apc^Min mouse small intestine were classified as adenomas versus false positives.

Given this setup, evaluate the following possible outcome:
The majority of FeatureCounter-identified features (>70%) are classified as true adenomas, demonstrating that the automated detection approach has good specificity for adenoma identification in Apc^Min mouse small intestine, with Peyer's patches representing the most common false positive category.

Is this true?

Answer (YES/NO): NO